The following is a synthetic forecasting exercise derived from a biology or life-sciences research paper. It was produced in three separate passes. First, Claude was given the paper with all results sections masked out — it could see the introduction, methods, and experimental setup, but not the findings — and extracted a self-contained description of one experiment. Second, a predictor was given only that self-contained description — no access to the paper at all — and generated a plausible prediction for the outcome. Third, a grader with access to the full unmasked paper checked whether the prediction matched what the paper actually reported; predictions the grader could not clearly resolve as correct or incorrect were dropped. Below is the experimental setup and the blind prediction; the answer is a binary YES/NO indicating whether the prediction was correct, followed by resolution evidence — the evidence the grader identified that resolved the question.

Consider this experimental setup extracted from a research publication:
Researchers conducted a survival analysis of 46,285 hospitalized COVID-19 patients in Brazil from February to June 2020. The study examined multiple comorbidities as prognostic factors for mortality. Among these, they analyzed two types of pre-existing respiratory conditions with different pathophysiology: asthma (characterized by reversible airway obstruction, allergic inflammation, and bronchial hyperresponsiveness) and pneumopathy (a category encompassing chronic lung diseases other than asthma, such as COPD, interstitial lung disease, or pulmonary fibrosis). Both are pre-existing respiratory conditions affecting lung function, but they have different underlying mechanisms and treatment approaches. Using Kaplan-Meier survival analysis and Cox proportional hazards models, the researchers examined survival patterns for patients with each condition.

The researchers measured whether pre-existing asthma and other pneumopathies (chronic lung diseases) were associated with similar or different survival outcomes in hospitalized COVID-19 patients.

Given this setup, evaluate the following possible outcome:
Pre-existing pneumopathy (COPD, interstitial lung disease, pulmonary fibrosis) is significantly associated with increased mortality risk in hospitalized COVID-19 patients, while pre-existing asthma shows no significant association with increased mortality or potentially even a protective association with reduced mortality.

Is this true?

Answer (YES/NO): YES